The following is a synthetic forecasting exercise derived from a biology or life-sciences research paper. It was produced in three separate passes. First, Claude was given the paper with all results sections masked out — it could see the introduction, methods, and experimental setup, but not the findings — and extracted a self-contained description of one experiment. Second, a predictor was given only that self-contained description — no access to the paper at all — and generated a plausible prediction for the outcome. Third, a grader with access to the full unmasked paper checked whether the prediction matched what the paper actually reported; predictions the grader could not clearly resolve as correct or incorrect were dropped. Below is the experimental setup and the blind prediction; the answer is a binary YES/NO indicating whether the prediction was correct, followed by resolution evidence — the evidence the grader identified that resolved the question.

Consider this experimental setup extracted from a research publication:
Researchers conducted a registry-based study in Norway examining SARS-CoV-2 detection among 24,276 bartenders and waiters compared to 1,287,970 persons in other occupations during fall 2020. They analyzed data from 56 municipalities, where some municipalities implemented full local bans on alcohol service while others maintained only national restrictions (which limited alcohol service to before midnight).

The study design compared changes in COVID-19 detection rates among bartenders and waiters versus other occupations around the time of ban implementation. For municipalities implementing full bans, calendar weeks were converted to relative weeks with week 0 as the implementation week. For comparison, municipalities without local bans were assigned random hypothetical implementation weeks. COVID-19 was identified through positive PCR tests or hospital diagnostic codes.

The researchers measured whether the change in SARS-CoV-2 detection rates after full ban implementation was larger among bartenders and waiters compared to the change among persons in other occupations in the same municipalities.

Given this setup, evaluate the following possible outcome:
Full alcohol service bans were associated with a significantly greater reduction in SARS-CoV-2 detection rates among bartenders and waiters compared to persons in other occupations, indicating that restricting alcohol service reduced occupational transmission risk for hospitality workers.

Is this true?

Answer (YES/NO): YES